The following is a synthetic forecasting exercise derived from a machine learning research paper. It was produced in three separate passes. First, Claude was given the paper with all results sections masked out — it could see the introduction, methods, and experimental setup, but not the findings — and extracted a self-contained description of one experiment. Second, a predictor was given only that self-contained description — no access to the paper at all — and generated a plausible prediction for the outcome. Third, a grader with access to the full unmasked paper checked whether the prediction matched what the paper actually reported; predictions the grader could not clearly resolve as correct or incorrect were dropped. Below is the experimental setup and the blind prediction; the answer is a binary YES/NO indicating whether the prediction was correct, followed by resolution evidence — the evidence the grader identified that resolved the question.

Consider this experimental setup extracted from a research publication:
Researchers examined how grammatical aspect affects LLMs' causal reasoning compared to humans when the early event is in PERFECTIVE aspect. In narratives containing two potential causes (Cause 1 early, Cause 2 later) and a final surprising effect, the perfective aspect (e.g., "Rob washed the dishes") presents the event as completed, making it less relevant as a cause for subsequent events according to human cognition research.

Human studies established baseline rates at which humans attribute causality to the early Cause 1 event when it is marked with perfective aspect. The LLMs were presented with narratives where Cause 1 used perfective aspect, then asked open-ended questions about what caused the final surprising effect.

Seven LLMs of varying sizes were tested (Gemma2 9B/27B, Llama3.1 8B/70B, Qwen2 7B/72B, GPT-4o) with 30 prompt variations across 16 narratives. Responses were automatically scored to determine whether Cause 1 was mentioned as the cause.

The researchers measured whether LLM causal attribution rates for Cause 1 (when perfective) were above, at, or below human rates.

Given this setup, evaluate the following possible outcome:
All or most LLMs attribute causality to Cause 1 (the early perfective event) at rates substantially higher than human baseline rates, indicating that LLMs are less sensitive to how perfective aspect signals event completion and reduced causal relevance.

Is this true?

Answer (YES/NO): NO